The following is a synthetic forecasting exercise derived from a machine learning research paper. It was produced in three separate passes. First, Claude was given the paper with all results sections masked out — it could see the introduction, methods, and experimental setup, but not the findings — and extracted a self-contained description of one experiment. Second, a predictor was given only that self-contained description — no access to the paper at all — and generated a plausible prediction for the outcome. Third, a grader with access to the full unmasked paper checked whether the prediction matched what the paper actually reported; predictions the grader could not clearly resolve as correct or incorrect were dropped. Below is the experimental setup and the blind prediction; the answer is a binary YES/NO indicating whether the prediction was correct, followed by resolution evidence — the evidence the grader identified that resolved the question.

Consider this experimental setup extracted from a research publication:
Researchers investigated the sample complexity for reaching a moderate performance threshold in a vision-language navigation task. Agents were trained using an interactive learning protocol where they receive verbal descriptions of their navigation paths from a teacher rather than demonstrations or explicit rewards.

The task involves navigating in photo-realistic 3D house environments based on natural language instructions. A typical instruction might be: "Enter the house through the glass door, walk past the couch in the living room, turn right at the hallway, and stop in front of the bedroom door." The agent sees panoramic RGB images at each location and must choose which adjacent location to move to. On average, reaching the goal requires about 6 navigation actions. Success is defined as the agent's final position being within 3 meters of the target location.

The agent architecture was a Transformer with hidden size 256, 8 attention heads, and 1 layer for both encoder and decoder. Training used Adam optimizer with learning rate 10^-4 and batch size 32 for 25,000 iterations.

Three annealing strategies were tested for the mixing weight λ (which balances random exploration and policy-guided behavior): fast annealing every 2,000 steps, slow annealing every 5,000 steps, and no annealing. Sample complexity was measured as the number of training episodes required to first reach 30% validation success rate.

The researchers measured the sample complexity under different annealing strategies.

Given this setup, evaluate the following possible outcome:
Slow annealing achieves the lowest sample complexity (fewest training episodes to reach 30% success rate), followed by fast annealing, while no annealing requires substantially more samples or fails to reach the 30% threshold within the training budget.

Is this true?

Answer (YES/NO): NO